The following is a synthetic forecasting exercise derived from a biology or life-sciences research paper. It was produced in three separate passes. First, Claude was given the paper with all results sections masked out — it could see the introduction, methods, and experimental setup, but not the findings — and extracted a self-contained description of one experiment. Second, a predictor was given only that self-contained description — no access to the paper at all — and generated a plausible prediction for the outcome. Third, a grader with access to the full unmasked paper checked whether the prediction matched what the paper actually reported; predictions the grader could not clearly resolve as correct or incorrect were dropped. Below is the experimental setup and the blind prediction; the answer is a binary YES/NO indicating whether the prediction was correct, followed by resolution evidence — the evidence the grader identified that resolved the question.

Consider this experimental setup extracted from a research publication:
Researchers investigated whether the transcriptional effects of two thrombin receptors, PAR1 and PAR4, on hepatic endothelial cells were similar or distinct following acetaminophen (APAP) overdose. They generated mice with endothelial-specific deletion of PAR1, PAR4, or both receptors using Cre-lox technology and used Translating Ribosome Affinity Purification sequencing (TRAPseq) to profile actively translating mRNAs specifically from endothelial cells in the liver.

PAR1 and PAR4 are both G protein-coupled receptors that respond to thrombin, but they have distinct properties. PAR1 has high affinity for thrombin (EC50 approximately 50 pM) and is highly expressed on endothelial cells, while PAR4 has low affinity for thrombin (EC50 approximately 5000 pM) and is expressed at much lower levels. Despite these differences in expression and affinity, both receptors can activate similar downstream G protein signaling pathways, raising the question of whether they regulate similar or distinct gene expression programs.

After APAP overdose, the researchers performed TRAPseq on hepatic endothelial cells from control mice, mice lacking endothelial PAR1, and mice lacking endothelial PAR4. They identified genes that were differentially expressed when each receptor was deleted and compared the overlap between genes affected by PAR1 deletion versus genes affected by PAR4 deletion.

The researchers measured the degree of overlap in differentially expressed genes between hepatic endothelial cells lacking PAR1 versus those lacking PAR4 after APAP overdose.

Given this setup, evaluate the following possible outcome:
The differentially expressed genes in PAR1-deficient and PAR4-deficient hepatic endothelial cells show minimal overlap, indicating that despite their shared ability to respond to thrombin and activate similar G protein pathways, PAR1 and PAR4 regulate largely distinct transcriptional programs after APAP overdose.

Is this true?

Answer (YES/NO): NO